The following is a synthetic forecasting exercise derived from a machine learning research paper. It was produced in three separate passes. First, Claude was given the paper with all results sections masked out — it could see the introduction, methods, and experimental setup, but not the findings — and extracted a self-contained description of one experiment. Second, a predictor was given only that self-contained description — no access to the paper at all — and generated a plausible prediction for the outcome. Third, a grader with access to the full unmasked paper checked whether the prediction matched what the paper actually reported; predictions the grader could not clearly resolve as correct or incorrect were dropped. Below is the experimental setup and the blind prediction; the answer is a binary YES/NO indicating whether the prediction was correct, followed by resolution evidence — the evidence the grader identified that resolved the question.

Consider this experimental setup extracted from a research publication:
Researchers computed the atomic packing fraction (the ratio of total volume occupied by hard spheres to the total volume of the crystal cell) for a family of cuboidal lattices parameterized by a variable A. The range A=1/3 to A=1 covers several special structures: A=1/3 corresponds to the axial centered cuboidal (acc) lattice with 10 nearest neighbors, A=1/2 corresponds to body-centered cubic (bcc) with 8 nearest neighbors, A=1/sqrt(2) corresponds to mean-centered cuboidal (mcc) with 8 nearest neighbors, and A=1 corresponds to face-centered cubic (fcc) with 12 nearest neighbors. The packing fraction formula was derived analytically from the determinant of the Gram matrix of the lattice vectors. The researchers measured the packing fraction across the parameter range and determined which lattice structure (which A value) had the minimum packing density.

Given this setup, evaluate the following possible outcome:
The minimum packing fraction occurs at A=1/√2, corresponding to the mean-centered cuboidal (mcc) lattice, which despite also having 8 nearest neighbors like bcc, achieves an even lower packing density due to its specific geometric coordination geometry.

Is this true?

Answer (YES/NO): NO